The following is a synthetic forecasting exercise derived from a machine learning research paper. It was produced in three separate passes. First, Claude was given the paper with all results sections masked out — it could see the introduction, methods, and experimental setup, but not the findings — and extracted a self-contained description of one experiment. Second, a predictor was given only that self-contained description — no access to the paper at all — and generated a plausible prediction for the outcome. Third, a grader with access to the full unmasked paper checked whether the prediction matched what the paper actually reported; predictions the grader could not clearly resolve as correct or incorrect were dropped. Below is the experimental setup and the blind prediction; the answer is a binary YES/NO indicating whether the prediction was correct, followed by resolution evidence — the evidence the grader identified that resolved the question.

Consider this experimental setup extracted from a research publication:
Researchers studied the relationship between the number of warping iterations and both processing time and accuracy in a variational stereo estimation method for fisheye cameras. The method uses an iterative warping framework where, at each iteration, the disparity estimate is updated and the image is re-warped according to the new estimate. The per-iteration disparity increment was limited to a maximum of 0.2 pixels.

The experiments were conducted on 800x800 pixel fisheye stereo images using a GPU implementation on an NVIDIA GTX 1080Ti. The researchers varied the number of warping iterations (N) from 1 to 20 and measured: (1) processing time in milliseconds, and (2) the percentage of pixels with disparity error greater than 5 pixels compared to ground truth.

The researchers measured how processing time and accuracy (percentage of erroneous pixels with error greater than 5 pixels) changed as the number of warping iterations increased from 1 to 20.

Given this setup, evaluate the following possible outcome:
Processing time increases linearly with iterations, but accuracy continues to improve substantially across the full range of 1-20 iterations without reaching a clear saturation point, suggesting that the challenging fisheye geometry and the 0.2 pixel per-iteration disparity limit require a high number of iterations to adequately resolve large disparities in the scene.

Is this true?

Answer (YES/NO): NO